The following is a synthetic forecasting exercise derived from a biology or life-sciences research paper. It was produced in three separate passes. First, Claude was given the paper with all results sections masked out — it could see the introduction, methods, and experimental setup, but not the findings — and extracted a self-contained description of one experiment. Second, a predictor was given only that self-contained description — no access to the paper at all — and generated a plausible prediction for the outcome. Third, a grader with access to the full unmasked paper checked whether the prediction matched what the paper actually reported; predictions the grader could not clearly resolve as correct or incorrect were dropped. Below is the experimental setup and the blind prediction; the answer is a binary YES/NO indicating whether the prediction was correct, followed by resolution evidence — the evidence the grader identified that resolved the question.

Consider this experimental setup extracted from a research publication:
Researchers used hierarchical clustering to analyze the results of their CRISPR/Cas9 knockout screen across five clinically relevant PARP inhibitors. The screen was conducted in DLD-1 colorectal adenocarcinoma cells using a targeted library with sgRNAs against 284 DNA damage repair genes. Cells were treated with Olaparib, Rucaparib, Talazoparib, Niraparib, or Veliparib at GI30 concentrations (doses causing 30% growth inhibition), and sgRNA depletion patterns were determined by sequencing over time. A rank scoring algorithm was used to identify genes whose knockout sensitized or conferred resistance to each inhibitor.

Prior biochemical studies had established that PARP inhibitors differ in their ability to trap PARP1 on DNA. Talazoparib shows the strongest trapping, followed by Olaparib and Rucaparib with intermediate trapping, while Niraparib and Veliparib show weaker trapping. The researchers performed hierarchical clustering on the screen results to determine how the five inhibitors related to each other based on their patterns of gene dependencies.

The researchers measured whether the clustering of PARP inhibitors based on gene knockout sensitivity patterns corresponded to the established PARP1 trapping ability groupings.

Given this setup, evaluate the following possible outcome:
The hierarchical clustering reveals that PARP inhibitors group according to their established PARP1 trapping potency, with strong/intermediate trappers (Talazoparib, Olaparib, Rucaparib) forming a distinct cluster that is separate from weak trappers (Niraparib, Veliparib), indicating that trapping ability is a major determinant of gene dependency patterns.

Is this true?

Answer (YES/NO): NO